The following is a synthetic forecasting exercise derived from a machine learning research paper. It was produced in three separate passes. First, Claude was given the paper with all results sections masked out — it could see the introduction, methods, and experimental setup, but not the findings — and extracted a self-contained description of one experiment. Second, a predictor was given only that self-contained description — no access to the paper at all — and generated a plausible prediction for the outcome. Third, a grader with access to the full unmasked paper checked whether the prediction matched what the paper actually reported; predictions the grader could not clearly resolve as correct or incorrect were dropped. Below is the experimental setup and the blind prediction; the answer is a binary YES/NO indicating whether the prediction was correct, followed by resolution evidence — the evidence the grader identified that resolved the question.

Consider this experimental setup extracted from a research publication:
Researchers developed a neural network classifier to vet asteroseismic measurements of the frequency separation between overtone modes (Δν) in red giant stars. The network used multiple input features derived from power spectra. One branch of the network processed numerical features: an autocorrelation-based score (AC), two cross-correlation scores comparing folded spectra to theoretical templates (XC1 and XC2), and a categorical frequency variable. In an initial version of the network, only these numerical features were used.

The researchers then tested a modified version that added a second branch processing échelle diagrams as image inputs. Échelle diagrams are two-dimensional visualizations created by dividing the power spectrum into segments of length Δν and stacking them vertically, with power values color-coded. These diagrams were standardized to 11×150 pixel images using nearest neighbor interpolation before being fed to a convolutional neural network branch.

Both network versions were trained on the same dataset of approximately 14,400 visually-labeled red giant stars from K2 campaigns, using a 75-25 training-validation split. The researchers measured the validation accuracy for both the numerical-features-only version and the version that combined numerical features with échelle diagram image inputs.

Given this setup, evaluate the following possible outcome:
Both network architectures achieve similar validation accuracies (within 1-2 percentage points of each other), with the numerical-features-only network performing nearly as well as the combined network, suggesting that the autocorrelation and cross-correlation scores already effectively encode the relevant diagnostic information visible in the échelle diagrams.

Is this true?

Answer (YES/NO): NO